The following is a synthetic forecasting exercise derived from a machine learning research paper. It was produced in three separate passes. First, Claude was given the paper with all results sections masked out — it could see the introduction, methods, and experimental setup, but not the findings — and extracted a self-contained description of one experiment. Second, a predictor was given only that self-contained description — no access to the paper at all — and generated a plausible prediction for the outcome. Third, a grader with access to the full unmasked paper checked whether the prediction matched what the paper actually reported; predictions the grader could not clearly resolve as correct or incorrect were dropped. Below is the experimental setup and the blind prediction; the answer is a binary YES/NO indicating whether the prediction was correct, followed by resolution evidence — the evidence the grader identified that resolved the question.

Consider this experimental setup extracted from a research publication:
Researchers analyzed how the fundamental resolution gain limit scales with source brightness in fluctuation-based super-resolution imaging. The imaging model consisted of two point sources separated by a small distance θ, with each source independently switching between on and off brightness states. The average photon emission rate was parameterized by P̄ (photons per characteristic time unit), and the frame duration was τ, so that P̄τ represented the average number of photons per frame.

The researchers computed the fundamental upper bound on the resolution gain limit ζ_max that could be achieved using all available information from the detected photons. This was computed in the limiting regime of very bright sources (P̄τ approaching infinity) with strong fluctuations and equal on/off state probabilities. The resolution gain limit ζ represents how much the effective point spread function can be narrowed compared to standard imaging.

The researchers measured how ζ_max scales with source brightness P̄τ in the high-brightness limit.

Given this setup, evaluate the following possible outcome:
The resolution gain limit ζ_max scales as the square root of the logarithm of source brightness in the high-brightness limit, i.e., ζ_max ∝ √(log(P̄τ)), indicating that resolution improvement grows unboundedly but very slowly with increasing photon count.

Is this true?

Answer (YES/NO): NO